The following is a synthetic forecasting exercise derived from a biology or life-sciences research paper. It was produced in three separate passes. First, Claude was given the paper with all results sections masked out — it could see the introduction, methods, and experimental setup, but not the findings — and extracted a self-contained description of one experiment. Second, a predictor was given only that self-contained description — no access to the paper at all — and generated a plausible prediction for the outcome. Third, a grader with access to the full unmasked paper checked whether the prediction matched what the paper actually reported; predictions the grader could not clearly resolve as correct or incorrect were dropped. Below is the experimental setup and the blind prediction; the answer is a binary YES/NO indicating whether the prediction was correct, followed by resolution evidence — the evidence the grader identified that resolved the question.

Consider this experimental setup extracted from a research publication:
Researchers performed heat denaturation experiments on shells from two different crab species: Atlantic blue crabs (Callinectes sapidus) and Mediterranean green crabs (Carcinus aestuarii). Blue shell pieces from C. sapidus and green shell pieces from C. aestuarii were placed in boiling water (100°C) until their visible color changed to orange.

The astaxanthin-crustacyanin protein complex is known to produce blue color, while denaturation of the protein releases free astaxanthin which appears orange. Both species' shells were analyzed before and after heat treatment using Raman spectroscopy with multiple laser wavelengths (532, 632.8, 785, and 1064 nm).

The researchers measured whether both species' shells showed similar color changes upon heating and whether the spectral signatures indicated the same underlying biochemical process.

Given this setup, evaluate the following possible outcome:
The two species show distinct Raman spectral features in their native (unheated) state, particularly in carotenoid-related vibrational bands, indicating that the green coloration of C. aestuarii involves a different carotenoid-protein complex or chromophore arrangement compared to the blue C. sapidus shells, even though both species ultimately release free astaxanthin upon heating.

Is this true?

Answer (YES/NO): NO